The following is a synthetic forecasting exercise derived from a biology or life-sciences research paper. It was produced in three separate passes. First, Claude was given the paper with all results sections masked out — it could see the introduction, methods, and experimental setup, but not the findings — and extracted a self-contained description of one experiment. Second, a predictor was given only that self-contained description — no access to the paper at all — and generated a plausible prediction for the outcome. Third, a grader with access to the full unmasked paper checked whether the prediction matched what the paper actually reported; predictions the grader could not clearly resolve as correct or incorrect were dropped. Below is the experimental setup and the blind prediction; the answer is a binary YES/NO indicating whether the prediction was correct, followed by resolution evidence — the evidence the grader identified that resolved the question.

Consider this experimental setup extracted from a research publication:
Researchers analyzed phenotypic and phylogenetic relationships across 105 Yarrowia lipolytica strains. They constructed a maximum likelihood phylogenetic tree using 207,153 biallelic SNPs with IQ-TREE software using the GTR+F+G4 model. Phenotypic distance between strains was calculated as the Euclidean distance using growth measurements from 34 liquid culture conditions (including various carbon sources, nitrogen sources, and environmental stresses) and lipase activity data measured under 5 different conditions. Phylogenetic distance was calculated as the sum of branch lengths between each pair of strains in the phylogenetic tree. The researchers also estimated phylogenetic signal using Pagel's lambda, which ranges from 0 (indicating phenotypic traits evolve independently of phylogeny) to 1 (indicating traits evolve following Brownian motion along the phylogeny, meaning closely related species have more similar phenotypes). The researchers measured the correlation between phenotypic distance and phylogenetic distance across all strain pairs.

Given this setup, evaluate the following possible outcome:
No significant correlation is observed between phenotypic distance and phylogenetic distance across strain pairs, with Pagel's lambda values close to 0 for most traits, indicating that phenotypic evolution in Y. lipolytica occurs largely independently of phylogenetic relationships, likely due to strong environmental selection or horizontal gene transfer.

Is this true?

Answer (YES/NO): NO